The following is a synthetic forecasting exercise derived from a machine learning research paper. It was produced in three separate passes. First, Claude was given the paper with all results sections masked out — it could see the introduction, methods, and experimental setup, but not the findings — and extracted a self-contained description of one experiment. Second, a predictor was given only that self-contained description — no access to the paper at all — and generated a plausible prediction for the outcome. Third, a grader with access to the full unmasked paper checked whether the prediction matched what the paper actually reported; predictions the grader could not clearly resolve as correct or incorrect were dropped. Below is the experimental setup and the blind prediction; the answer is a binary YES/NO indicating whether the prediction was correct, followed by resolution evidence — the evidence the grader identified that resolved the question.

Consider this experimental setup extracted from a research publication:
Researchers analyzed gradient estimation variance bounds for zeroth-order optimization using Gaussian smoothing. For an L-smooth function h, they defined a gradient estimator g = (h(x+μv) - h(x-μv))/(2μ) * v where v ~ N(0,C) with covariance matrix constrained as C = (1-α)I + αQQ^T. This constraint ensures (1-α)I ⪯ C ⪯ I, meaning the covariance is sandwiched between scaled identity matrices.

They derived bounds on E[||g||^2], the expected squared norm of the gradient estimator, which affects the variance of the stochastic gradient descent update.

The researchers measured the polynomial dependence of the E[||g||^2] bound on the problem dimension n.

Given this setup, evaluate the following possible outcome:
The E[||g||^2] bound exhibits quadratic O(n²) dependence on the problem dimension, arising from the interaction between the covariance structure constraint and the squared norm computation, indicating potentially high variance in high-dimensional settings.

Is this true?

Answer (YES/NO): NO